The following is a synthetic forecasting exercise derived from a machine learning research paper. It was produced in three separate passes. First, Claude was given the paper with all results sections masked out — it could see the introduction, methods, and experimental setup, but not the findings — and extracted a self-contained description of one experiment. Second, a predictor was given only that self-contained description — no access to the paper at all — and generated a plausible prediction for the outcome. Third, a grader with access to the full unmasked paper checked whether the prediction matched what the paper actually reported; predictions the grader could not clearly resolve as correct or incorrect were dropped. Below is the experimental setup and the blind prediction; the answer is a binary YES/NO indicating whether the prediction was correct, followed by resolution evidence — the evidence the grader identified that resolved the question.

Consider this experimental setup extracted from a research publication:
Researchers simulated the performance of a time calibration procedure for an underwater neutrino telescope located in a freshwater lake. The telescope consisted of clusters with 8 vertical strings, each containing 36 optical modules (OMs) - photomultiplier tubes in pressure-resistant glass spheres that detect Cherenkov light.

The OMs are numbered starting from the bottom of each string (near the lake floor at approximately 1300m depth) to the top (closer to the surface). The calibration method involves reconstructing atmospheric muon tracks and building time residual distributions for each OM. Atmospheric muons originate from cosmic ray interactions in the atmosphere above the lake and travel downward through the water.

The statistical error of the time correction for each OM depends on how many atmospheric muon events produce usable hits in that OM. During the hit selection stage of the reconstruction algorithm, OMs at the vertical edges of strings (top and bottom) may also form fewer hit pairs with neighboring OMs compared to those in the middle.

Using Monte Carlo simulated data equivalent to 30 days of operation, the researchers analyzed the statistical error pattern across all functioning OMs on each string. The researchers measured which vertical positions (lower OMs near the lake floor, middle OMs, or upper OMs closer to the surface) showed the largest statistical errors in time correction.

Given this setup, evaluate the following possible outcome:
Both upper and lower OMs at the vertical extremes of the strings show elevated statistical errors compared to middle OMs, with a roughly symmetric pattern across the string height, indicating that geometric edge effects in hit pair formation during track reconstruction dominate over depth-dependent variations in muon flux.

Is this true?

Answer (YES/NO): NO